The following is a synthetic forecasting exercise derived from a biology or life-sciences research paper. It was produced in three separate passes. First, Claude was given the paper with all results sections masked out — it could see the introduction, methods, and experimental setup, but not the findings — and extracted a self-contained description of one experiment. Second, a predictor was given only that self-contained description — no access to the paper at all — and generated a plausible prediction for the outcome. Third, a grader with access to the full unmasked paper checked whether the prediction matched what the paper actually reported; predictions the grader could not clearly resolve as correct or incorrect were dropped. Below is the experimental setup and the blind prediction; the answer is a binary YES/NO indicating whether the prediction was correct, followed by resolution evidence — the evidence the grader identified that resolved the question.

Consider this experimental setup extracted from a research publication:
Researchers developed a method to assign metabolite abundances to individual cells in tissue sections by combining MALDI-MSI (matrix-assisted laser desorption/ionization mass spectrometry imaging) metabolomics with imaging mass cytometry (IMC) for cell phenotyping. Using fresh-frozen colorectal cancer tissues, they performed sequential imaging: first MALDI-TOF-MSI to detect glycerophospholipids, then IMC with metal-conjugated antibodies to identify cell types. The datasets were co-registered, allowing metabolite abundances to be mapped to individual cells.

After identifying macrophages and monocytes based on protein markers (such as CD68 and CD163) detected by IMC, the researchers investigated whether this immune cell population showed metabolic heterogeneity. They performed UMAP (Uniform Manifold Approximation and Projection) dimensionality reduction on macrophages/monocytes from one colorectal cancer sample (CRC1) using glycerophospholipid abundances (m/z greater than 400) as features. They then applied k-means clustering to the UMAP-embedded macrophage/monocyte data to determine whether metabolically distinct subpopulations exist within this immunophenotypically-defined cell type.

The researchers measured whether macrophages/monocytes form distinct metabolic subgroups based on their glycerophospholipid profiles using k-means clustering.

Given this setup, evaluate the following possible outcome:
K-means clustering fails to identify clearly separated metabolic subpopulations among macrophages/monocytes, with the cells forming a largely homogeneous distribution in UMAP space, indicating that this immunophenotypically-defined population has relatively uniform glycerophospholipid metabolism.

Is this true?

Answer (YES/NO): NO